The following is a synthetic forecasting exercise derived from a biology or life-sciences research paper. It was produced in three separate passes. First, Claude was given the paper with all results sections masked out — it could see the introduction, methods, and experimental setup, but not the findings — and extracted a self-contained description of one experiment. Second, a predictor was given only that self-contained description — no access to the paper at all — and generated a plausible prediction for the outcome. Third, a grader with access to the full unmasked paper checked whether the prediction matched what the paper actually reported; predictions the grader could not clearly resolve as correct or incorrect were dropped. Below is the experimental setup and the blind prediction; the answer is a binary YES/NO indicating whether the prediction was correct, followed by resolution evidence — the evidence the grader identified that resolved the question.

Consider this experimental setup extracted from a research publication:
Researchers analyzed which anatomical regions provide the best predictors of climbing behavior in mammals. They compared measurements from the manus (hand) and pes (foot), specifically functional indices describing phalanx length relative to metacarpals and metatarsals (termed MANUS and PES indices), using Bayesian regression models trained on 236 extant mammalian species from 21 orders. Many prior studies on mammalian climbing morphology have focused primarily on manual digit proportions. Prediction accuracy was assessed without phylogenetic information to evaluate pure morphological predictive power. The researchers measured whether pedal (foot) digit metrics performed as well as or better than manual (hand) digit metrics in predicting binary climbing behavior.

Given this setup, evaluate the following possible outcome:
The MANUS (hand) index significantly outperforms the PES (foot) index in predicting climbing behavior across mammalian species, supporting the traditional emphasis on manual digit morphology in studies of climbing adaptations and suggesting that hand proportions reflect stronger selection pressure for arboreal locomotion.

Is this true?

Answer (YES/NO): NO